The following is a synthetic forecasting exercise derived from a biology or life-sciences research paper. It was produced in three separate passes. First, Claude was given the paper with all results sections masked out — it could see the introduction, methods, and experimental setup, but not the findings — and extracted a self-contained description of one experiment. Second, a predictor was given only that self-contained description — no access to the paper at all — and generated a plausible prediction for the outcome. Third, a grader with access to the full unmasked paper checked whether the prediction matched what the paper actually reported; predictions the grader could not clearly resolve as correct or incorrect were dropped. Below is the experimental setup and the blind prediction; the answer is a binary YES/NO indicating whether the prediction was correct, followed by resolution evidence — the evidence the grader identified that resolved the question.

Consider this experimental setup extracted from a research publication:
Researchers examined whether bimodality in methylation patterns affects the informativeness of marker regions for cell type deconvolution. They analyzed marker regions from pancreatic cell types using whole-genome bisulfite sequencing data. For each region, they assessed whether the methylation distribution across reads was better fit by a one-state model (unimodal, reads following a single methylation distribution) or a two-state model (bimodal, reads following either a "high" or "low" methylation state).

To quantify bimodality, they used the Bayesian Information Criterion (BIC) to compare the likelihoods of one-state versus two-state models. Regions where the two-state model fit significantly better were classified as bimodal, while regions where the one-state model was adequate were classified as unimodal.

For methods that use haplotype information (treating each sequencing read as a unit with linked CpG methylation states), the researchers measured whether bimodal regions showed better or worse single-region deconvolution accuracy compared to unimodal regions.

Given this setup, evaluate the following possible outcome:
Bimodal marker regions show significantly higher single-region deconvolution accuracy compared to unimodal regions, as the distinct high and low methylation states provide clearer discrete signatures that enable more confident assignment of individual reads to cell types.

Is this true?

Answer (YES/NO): YES